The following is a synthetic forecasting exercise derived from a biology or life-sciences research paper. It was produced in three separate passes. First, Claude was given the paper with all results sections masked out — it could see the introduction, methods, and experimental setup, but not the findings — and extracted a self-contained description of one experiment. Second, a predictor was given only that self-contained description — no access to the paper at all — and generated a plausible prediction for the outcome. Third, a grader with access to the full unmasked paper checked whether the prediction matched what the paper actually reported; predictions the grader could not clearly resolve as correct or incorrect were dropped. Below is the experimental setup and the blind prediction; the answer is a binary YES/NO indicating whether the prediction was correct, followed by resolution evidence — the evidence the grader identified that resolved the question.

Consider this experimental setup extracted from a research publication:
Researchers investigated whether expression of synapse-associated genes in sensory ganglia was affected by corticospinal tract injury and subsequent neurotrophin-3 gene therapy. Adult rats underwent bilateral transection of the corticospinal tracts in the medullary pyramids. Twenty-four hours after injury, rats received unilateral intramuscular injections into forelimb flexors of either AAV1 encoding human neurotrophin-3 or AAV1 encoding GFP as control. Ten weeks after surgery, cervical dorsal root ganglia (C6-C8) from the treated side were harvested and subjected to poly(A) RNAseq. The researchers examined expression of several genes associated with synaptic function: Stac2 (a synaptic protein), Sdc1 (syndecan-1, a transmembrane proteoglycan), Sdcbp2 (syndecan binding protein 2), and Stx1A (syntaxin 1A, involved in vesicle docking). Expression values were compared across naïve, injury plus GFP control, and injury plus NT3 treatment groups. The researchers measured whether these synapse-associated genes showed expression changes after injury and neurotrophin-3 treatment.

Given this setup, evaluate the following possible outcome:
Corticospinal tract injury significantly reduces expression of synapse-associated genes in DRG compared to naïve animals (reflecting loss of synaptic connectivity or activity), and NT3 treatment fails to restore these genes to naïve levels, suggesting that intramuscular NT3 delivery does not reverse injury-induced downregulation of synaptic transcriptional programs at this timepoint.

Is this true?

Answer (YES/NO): NO